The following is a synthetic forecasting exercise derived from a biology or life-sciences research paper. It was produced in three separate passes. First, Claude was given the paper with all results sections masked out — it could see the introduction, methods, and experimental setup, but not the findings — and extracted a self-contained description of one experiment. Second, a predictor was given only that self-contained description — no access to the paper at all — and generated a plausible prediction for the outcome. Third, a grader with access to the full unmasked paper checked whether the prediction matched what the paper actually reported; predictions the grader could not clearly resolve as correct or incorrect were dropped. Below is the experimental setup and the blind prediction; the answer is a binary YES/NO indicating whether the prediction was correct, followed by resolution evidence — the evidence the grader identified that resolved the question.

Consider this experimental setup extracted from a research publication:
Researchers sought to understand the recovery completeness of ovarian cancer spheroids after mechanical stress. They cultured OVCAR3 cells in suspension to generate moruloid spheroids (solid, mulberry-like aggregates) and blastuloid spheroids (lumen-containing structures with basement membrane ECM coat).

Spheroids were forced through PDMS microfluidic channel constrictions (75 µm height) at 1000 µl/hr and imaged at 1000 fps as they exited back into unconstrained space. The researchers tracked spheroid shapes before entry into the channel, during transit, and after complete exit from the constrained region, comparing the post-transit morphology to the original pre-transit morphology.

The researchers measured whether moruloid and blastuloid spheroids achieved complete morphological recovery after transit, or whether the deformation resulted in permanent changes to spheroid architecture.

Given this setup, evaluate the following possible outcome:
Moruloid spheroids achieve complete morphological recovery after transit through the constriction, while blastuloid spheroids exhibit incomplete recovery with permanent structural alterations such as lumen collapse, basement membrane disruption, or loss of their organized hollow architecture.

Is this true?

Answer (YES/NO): NO